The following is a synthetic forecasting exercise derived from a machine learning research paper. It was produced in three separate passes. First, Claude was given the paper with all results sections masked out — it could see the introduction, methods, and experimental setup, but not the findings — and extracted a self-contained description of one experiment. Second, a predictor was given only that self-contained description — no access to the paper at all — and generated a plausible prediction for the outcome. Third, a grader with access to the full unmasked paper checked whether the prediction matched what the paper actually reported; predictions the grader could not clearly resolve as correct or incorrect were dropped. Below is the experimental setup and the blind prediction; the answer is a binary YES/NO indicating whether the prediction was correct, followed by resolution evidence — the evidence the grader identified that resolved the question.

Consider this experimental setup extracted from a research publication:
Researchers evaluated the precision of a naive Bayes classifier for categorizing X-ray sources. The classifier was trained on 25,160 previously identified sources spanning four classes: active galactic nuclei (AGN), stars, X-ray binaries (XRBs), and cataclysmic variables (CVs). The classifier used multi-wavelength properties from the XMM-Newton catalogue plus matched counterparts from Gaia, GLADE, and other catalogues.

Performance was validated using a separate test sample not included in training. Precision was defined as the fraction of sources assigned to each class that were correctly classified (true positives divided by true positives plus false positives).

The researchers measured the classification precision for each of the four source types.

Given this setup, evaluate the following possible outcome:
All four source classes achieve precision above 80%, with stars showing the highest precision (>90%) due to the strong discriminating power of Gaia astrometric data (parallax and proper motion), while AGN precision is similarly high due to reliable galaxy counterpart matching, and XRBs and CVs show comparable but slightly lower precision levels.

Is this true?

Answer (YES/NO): NO